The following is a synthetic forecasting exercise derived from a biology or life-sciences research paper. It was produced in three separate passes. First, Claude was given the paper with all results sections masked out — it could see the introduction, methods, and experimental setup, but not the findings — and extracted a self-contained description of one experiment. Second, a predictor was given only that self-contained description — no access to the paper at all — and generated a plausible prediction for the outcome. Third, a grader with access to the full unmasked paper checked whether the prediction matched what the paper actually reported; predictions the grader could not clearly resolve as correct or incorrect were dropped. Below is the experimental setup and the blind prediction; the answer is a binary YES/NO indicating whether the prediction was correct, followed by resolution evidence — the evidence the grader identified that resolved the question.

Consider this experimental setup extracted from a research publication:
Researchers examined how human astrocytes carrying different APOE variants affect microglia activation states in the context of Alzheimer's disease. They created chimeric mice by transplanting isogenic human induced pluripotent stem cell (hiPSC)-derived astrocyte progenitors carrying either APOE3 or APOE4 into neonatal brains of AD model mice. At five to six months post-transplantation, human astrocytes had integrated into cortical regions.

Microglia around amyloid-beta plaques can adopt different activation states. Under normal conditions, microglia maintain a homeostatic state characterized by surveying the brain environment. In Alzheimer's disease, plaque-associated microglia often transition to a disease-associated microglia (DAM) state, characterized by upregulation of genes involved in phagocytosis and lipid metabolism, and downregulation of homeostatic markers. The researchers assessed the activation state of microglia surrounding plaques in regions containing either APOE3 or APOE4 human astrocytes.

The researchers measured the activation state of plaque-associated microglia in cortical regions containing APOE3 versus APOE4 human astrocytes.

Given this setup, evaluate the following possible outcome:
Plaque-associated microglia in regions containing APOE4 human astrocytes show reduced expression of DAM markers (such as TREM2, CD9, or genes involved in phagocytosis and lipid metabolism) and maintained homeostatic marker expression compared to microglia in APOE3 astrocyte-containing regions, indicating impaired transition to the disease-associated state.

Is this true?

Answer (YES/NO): NO